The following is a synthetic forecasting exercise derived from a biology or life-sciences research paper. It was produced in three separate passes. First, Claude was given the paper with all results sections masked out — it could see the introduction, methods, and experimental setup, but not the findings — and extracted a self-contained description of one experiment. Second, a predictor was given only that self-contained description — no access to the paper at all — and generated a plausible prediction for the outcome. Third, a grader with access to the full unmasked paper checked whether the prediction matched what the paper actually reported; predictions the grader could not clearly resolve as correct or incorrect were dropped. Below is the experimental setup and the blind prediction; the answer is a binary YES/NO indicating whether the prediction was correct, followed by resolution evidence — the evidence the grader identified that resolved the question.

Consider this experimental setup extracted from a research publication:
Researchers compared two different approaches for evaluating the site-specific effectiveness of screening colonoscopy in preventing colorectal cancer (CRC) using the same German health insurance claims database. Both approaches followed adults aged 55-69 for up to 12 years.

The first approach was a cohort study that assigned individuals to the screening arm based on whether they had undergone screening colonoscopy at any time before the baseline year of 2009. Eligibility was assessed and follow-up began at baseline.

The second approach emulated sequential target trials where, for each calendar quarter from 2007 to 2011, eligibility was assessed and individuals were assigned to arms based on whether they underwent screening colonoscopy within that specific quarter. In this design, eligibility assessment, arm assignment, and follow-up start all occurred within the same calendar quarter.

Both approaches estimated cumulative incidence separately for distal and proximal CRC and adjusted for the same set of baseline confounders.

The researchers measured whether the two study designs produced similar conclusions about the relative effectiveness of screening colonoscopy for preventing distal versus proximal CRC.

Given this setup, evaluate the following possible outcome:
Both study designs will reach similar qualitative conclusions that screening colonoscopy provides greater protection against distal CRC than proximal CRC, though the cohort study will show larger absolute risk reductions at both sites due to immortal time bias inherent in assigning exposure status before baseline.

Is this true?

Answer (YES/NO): NO